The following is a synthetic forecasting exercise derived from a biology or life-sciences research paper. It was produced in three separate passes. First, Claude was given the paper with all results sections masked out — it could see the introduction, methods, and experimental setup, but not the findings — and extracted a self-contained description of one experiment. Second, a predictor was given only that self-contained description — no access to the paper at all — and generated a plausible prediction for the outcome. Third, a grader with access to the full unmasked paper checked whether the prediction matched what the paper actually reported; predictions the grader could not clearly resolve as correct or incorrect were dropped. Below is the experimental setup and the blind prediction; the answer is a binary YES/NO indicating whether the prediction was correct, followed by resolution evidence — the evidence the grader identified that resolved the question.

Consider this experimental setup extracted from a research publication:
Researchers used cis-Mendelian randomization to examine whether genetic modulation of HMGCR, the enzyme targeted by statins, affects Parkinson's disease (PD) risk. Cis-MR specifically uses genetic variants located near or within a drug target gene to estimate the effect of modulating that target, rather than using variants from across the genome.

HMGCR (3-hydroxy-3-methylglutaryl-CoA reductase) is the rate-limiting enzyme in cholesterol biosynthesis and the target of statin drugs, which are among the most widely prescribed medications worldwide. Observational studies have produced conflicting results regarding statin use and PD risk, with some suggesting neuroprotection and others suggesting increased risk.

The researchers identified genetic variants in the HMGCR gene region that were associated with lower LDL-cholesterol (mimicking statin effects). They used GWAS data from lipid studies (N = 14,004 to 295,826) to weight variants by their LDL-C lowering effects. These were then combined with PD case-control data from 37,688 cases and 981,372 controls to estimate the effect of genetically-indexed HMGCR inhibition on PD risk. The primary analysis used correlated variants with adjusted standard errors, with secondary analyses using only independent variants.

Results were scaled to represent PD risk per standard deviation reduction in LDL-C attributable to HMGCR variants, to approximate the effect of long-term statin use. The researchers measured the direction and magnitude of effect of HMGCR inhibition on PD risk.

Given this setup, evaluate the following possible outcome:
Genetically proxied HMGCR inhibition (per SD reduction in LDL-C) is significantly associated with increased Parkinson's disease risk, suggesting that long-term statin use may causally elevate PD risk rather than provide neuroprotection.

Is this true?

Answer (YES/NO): NO